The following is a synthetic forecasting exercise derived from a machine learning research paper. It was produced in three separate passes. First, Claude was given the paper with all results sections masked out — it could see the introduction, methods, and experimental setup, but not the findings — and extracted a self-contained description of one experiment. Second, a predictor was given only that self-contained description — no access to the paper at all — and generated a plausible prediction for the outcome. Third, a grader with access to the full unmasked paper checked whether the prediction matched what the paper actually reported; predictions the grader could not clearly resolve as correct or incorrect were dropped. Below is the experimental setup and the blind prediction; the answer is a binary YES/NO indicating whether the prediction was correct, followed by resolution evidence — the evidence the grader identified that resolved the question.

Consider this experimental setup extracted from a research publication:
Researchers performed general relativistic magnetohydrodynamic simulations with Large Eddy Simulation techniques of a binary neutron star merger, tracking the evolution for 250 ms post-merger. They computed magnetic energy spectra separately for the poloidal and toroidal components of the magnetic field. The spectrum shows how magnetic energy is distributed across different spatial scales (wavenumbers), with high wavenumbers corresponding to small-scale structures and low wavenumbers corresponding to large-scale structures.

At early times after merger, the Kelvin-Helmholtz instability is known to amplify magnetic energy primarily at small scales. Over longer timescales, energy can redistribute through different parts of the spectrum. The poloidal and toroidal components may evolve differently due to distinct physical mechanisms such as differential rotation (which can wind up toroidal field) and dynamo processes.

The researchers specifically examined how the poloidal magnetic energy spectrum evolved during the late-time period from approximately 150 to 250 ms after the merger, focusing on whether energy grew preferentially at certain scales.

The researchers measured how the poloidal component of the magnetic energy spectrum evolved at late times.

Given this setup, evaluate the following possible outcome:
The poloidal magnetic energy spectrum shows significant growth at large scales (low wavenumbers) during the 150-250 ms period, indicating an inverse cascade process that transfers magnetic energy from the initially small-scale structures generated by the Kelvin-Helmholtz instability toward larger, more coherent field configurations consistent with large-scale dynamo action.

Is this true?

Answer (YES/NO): YES